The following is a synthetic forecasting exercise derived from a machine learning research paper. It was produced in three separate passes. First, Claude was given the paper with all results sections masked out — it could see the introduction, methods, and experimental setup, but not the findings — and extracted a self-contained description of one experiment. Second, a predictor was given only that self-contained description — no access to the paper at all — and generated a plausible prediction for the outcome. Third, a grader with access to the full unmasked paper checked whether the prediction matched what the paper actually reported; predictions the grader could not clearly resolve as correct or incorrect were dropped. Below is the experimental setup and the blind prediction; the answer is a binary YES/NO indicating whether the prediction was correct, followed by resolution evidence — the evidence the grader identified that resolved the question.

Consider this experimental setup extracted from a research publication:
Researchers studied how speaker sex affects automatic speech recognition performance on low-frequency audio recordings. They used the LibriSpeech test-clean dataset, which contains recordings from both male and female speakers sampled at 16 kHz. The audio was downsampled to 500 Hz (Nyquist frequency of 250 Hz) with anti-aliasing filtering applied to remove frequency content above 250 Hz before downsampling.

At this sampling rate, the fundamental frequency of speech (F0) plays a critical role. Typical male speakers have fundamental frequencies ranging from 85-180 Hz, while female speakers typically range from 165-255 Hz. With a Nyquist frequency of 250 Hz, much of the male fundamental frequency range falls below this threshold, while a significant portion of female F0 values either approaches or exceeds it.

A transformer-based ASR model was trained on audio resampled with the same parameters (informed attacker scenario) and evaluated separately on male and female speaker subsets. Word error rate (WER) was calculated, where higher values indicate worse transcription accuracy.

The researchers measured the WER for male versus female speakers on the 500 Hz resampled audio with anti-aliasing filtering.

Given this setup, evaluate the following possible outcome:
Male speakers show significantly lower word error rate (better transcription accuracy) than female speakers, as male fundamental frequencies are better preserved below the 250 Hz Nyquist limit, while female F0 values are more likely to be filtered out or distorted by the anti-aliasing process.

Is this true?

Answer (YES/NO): YES